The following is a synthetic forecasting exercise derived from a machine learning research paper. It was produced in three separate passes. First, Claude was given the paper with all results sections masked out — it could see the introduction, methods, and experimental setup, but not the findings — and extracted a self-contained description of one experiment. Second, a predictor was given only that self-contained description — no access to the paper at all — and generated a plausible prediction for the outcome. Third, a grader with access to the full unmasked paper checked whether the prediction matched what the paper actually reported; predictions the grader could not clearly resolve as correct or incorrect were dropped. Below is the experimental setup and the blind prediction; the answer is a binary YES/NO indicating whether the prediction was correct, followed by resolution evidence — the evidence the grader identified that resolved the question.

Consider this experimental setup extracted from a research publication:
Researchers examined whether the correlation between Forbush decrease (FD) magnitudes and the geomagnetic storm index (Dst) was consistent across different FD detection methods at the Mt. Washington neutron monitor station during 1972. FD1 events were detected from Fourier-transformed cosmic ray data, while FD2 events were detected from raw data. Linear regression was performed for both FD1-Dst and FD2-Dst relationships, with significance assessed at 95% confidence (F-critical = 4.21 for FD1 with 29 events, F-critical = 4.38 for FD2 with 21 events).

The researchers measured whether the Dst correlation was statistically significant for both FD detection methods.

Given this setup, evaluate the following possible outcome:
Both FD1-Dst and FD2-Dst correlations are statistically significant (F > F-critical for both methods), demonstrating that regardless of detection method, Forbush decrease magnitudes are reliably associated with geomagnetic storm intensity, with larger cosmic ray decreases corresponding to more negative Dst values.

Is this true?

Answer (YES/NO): YES